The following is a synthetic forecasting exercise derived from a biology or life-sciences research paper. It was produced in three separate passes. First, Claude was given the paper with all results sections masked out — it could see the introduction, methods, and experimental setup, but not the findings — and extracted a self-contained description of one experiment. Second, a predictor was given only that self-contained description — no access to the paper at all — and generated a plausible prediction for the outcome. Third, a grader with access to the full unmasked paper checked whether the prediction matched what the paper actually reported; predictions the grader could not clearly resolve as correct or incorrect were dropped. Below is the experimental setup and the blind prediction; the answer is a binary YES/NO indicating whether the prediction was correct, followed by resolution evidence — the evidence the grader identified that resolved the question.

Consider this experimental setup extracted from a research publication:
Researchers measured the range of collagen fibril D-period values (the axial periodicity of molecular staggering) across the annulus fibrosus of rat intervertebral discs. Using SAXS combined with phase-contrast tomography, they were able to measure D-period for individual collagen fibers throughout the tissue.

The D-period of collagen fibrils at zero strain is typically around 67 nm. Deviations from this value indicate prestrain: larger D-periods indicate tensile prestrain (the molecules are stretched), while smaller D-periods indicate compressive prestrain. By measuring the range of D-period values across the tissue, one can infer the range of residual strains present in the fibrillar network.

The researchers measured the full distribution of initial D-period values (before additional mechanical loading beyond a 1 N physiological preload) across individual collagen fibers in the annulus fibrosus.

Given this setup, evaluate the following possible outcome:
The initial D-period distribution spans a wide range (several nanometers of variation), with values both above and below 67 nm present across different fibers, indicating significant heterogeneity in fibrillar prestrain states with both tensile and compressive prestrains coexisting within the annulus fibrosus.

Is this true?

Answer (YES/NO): YES